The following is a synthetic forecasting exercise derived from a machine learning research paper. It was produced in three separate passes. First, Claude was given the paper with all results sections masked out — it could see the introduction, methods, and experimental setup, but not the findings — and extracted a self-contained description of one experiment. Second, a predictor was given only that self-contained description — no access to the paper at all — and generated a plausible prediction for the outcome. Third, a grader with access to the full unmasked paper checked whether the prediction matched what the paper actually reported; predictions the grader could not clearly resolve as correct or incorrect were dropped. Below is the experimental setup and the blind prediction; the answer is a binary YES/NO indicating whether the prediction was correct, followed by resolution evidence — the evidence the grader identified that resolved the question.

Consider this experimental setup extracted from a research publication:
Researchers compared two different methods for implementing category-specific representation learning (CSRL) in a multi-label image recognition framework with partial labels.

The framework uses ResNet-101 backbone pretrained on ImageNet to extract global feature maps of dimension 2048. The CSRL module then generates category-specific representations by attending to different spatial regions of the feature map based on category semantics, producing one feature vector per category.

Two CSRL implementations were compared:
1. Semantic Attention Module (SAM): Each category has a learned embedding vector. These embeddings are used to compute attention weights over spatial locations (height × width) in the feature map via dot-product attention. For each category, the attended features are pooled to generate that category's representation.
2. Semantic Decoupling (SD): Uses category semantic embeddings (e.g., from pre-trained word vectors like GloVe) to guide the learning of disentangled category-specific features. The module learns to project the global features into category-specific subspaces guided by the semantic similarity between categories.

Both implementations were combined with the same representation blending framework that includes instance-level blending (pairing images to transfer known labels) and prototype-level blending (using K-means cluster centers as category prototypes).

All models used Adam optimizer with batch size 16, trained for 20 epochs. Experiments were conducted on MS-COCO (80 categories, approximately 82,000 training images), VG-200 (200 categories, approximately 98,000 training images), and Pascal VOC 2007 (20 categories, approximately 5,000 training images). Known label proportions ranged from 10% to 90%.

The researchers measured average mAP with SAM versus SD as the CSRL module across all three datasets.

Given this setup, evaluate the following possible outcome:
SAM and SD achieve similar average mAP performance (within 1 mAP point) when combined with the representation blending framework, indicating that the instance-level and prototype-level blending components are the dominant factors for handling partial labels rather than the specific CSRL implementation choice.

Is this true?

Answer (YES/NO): YES